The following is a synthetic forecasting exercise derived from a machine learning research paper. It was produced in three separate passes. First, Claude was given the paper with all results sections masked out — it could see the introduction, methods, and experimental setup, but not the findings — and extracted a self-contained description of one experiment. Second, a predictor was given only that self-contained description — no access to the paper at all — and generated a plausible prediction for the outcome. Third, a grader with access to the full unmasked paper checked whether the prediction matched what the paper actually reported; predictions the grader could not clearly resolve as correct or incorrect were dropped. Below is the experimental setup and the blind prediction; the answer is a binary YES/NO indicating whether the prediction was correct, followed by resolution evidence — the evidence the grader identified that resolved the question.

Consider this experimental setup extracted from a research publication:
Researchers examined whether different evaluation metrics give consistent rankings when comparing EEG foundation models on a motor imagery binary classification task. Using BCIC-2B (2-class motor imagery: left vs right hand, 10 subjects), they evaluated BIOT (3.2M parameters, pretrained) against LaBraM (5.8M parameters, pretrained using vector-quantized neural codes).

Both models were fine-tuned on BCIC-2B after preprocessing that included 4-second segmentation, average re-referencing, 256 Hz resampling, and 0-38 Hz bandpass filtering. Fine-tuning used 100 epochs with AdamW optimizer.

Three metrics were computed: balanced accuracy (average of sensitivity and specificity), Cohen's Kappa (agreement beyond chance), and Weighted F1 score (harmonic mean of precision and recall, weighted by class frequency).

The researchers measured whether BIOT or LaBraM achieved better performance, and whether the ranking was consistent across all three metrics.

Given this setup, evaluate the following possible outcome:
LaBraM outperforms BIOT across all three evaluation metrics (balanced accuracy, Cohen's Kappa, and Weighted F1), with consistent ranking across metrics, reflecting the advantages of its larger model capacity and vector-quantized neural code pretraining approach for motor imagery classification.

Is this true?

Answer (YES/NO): YES